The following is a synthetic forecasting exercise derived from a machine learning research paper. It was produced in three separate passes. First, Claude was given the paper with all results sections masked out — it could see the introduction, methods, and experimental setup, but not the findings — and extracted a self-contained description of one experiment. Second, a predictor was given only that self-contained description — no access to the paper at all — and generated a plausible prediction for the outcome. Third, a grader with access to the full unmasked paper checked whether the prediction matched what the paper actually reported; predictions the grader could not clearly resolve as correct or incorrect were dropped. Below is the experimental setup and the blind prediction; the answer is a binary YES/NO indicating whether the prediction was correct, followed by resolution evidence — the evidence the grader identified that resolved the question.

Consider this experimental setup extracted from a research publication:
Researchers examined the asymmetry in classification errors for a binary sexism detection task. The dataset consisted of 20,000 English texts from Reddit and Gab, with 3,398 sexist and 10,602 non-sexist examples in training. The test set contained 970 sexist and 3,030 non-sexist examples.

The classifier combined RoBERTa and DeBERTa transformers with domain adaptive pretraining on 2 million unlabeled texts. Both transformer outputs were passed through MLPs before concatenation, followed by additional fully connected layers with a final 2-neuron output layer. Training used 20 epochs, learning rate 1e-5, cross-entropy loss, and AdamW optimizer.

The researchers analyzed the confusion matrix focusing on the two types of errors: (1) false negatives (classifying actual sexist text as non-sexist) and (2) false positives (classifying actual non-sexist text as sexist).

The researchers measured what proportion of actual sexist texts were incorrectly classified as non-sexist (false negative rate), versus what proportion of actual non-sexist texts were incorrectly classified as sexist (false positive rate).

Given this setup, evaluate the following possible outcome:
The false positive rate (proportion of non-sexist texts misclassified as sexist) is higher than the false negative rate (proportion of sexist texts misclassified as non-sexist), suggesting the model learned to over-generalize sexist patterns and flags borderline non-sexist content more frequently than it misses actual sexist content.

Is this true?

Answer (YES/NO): NO